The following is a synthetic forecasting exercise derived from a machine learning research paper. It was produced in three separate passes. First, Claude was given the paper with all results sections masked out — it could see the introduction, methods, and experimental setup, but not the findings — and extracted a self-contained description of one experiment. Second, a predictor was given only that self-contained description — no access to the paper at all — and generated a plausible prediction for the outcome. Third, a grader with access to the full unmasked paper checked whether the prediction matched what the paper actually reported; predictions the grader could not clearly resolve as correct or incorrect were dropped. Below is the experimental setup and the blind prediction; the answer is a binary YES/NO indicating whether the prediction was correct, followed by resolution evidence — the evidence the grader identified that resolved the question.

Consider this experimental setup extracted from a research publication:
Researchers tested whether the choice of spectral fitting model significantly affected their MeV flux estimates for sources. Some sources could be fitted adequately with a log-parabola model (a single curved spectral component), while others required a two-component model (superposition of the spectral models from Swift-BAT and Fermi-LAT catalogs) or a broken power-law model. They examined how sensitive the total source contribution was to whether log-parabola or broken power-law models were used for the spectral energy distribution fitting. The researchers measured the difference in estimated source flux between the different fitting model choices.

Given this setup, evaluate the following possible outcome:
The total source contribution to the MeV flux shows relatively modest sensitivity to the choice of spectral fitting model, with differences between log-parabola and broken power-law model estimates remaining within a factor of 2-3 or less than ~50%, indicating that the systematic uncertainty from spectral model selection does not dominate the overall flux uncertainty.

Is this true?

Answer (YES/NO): YES